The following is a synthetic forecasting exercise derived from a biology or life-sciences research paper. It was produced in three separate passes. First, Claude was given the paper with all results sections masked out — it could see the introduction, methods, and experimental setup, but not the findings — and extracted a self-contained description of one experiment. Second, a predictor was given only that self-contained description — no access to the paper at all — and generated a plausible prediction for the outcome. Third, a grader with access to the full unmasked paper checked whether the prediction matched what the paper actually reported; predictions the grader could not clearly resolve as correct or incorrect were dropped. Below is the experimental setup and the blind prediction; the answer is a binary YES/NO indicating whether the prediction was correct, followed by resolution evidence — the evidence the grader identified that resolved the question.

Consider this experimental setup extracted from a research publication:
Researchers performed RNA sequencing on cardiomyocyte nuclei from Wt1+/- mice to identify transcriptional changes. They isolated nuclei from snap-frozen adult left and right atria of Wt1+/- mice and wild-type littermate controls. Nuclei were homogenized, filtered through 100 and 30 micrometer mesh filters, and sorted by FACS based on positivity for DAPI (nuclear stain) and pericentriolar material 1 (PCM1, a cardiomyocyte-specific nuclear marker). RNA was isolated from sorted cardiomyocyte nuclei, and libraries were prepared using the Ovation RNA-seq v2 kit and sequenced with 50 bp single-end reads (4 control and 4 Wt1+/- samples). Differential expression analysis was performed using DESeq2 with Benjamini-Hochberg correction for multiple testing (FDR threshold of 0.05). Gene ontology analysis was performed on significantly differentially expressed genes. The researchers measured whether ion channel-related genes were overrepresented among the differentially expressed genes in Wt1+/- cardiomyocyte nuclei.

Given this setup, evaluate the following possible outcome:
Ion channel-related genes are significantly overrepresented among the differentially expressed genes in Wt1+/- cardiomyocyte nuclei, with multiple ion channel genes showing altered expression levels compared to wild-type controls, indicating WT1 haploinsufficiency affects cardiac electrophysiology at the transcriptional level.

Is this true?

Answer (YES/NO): YES